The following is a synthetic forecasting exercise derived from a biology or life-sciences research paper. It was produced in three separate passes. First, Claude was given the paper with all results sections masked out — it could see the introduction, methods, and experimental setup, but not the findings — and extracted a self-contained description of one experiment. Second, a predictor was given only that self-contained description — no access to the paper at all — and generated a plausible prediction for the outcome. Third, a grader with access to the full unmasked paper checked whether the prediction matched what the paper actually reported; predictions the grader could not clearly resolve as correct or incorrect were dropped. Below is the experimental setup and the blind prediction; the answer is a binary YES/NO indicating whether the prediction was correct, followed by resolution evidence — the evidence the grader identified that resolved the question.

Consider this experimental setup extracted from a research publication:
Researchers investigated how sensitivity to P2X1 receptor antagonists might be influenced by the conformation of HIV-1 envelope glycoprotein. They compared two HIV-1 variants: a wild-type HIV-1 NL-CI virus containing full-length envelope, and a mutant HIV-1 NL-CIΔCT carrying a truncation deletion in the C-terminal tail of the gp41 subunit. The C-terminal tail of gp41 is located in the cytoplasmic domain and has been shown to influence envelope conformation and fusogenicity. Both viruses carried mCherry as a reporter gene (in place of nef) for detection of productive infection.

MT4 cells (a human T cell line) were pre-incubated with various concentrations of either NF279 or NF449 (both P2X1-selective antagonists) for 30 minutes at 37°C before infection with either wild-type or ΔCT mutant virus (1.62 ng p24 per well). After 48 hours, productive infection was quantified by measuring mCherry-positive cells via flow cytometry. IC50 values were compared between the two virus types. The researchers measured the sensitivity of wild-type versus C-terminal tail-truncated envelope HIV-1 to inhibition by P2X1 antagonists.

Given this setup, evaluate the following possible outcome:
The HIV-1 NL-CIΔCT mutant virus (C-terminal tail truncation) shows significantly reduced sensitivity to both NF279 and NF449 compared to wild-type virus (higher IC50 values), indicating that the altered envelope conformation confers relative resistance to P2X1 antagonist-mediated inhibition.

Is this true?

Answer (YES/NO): YES